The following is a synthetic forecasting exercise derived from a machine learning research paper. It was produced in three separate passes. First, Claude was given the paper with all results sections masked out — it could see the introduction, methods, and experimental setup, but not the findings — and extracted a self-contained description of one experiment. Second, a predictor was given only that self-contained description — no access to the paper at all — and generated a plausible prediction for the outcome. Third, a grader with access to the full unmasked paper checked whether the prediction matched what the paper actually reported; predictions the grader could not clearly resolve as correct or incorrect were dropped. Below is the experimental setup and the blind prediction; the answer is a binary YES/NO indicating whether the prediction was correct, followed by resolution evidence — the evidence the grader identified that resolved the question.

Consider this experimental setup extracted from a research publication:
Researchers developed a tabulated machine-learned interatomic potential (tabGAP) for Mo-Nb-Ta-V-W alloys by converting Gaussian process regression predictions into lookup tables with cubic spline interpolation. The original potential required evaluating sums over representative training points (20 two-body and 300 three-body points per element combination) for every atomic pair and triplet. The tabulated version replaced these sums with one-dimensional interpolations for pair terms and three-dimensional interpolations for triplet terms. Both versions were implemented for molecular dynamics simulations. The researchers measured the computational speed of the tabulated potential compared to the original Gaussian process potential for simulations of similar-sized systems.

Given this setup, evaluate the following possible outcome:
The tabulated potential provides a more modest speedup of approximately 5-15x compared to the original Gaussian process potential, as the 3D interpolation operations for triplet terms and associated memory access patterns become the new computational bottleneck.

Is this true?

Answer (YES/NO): NO